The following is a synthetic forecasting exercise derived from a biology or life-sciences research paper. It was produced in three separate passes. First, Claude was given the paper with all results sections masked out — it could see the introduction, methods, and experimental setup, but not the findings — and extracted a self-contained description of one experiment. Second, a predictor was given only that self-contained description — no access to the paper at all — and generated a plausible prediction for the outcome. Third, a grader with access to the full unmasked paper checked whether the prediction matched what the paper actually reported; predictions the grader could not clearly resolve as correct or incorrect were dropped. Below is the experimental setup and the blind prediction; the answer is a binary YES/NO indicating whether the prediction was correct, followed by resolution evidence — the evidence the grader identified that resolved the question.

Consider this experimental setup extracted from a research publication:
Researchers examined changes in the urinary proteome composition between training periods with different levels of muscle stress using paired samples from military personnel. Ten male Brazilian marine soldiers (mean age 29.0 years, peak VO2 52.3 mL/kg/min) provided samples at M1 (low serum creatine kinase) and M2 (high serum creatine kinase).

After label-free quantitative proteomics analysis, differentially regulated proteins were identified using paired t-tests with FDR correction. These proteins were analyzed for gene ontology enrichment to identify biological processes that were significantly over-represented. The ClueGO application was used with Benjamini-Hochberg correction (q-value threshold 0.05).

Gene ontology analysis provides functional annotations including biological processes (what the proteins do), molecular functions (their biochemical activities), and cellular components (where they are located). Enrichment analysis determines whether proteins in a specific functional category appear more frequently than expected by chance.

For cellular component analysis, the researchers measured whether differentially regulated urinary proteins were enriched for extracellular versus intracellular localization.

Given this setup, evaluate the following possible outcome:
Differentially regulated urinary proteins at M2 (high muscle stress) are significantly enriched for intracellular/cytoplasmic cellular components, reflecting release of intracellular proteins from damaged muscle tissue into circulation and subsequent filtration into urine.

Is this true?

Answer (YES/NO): YES